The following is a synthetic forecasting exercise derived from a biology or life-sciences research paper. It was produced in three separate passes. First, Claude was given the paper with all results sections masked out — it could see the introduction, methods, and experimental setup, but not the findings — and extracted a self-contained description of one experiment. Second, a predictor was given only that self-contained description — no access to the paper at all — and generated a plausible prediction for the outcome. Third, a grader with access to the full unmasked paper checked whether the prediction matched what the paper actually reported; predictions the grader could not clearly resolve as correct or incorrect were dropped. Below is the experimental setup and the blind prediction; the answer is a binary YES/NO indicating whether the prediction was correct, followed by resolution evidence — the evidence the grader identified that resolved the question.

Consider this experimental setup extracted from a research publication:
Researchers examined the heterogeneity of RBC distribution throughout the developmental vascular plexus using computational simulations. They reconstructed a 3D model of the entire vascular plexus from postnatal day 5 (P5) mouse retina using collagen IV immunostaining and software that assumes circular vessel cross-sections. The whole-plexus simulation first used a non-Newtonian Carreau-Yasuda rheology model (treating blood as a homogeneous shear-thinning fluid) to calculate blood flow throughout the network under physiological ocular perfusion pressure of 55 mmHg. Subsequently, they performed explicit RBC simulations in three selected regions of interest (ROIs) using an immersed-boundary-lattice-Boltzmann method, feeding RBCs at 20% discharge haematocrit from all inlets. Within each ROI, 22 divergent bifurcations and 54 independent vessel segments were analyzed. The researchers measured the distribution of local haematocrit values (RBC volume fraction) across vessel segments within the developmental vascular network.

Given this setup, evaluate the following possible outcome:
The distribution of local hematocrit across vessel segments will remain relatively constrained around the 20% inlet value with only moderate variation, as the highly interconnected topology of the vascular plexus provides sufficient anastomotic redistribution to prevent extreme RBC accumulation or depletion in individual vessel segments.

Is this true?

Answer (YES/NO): NO